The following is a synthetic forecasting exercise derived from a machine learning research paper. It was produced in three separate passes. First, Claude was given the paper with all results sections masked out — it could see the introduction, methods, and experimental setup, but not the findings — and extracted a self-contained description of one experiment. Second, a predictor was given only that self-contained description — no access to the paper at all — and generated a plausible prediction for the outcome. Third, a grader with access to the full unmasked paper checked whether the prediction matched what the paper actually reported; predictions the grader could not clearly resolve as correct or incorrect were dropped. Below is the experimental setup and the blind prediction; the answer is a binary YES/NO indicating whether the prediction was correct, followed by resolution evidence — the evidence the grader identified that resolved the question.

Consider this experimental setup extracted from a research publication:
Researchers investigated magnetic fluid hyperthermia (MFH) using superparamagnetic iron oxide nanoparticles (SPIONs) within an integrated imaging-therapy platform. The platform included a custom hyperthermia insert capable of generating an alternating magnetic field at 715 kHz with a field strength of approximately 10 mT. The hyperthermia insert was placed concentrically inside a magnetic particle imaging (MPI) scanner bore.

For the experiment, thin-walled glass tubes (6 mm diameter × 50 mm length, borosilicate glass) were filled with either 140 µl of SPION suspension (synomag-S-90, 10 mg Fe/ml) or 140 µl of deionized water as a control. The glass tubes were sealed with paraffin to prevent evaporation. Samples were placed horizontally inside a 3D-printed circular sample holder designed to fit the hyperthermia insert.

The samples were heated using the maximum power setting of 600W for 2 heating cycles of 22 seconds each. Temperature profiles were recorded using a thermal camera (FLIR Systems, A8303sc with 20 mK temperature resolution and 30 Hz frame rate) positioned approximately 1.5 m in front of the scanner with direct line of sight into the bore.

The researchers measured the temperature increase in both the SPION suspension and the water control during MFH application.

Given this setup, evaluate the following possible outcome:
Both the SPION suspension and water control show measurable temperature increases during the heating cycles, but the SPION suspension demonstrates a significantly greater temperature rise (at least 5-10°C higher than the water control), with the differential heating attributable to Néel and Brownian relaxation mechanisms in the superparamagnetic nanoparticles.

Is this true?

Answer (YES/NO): NO